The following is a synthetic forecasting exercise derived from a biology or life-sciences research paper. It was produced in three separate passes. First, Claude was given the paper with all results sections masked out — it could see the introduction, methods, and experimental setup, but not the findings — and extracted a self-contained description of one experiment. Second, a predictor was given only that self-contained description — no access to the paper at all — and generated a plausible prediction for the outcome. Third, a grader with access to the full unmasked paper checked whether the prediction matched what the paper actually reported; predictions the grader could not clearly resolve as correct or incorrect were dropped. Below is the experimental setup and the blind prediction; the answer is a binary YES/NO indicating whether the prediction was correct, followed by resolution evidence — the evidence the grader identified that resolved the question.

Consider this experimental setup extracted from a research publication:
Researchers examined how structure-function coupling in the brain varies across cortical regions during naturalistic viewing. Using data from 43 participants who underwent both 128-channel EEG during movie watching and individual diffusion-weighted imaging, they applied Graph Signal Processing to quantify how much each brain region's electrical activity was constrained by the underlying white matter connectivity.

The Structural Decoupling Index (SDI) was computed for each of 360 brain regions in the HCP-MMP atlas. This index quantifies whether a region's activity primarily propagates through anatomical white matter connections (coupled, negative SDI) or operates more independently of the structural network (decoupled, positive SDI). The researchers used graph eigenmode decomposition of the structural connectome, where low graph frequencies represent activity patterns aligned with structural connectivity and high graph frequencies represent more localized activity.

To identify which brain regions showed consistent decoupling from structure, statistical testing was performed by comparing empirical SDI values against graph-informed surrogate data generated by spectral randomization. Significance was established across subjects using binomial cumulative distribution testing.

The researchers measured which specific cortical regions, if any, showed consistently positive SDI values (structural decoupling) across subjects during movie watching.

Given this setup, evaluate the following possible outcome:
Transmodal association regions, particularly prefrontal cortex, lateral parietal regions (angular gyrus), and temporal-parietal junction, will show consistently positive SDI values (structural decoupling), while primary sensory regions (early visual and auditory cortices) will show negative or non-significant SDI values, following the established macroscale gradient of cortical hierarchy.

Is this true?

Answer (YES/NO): NO